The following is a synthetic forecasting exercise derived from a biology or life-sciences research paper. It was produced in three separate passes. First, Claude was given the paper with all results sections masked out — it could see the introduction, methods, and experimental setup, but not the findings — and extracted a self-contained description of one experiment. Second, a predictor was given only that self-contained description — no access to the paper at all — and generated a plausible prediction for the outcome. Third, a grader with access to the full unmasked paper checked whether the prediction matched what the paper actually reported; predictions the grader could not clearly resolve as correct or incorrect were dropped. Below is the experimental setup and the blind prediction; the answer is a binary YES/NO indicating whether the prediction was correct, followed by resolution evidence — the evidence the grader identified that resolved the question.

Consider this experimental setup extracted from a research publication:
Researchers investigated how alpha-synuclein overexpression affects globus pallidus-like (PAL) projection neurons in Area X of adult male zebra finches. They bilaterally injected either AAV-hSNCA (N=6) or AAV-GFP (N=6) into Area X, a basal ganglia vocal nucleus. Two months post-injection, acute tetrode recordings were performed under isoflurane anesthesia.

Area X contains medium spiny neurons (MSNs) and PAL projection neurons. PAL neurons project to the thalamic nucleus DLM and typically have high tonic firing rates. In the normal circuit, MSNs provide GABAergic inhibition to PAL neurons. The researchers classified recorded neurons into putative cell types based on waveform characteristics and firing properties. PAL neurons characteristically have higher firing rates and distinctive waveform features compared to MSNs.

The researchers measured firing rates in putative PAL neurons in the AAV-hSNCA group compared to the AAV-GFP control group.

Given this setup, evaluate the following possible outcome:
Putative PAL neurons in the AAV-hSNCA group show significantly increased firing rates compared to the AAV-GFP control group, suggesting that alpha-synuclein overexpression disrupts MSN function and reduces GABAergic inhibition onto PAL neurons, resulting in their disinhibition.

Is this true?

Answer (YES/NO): NO